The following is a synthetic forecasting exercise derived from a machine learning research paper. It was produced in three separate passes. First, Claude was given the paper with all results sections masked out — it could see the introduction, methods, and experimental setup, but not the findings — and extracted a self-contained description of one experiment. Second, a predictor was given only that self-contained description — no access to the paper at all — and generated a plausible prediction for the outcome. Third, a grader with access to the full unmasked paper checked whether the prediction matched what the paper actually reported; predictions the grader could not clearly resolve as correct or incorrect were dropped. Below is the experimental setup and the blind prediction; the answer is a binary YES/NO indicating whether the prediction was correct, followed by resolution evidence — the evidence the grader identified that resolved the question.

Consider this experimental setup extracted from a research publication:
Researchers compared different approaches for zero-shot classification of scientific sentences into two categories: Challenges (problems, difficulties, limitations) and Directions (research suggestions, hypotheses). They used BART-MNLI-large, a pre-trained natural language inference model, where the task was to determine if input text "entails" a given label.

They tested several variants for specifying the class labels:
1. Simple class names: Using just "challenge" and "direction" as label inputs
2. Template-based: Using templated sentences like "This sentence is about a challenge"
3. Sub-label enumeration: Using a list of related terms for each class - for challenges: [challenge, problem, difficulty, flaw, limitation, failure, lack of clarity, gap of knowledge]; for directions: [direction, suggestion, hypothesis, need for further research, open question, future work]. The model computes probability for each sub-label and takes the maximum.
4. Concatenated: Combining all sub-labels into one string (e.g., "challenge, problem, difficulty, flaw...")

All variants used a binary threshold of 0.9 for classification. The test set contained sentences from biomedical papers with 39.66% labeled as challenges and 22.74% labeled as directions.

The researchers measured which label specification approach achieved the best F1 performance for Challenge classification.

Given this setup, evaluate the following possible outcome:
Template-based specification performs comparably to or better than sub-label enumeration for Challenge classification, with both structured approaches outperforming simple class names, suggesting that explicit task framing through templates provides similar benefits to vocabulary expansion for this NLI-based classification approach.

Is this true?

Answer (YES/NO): NO